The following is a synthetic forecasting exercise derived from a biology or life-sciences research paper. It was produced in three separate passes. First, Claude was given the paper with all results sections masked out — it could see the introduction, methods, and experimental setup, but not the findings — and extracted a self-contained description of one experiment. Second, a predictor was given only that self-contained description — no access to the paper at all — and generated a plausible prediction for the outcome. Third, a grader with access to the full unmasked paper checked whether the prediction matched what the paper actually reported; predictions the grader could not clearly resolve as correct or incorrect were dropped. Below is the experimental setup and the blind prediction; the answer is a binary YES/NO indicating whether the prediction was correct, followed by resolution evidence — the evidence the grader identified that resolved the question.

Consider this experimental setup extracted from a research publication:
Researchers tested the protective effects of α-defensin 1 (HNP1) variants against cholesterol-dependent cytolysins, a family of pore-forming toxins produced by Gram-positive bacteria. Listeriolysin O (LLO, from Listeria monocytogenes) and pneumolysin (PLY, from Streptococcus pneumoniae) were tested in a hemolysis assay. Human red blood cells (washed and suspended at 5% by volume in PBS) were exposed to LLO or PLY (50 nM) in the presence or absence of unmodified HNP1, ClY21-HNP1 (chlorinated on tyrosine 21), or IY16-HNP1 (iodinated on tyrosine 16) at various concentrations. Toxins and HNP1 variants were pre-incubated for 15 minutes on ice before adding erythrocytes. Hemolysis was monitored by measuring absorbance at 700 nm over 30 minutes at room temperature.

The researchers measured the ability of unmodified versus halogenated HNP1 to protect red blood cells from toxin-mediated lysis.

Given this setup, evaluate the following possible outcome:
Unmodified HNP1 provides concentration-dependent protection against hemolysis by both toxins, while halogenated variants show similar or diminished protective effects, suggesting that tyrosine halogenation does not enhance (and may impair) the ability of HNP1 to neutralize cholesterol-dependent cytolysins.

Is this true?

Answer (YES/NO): NO